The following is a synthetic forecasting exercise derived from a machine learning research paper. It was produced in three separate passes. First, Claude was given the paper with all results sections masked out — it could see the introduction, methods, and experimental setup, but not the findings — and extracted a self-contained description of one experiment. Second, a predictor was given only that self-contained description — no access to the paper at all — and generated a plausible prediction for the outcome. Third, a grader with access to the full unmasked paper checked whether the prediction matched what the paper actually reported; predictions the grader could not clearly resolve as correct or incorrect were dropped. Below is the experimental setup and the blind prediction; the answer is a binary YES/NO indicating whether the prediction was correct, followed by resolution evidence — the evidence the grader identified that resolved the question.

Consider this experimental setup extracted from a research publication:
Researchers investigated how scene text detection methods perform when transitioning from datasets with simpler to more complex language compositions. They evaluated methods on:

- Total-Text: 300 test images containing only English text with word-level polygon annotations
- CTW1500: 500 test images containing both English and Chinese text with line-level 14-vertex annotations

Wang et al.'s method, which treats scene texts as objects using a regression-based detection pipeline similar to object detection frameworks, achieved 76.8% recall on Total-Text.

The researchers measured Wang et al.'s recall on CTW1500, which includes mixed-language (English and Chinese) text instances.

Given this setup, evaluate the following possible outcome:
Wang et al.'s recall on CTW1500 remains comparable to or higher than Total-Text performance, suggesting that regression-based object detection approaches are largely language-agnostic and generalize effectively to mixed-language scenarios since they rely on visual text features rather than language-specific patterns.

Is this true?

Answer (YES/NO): YES